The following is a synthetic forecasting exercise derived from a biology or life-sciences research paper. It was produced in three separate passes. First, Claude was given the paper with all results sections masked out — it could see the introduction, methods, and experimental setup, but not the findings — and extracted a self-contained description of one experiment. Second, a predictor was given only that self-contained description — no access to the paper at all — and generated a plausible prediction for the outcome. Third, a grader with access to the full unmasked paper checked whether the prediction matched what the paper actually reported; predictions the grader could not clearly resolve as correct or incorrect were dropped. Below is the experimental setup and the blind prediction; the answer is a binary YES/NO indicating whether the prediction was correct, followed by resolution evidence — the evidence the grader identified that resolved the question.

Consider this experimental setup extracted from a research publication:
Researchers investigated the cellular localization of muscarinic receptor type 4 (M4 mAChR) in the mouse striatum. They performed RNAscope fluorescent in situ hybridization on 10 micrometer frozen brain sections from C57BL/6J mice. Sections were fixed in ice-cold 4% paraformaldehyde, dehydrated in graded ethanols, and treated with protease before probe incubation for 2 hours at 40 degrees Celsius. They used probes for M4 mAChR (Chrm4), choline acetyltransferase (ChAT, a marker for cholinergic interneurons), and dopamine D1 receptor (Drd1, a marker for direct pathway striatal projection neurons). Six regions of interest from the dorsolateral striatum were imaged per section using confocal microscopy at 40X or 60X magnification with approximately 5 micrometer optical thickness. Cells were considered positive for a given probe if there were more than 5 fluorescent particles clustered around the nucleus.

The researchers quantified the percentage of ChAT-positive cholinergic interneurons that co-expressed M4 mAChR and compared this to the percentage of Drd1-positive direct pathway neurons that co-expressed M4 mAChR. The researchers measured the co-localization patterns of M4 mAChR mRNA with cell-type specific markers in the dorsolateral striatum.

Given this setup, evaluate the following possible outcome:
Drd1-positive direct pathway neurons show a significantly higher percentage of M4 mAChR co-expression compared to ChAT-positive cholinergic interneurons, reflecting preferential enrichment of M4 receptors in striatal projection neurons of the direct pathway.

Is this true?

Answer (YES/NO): NO